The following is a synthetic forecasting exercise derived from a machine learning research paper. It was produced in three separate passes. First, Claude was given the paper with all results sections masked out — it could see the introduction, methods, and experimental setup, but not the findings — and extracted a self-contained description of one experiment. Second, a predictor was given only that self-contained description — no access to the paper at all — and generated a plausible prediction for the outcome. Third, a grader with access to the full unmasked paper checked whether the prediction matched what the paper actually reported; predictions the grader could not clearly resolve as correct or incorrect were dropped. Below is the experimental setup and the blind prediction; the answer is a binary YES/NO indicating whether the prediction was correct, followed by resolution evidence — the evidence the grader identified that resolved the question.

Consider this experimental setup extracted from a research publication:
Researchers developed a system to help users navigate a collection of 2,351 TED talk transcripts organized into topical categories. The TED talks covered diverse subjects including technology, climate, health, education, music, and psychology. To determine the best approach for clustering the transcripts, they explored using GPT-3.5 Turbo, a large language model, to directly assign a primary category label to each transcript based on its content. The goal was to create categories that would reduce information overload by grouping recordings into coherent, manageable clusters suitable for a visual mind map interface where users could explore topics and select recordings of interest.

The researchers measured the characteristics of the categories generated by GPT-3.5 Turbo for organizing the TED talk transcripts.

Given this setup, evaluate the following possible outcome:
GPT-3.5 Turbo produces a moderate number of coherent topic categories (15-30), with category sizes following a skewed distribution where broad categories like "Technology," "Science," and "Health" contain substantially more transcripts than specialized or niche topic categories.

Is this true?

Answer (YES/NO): NO